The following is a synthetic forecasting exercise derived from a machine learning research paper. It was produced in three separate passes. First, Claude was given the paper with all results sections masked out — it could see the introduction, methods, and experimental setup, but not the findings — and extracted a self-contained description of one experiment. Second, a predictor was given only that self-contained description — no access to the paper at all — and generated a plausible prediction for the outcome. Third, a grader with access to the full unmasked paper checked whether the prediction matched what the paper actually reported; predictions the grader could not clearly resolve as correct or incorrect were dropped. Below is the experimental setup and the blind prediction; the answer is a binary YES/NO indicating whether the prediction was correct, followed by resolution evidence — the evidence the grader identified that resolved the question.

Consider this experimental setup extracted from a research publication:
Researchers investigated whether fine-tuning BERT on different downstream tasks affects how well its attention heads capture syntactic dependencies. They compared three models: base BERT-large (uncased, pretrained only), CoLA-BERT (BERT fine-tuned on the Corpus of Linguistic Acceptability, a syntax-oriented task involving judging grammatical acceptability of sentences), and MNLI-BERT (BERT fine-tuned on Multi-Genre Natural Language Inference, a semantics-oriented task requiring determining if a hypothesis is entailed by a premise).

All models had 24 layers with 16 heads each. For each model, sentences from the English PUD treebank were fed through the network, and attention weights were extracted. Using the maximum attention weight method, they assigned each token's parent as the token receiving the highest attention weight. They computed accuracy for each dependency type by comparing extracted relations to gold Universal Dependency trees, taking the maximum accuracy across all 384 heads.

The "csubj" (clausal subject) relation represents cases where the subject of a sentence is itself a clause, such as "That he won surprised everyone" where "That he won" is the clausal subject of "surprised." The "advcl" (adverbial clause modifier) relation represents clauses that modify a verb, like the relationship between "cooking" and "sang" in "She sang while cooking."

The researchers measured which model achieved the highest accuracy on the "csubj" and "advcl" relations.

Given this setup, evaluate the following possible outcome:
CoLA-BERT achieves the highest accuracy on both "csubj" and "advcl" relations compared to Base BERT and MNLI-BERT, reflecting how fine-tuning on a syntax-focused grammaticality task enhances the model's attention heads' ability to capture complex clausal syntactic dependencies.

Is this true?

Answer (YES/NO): NO